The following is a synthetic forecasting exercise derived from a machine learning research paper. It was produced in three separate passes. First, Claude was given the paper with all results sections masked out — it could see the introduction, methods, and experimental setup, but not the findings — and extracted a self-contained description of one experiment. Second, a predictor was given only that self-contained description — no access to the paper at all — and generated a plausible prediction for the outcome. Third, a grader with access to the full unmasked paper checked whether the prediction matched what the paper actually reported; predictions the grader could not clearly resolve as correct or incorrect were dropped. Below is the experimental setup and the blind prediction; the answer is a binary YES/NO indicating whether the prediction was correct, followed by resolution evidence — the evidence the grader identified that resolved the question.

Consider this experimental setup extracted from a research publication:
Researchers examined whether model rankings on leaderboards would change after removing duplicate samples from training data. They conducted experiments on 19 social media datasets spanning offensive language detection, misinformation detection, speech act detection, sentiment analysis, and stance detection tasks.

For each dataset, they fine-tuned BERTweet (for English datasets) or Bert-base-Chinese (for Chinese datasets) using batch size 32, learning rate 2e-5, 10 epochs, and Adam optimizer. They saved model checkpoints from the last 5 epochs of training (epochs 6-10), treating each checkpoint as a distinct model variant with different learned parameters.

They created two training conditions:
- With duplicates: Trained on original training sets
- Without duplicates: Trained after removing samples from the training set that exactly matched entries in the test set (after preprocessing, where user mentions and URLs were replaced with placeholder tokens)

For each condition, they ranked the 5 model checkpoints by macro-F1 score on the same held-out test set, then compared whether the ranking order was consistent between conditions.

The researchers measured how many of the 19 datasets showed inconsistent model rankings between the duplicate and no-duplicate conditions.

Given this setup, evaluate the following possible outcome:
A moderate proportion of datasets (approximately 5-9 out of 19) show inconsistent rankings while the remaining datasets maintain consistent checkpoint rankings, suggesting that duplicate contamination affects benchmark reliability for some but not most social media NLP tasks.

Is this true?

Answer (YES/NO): NO